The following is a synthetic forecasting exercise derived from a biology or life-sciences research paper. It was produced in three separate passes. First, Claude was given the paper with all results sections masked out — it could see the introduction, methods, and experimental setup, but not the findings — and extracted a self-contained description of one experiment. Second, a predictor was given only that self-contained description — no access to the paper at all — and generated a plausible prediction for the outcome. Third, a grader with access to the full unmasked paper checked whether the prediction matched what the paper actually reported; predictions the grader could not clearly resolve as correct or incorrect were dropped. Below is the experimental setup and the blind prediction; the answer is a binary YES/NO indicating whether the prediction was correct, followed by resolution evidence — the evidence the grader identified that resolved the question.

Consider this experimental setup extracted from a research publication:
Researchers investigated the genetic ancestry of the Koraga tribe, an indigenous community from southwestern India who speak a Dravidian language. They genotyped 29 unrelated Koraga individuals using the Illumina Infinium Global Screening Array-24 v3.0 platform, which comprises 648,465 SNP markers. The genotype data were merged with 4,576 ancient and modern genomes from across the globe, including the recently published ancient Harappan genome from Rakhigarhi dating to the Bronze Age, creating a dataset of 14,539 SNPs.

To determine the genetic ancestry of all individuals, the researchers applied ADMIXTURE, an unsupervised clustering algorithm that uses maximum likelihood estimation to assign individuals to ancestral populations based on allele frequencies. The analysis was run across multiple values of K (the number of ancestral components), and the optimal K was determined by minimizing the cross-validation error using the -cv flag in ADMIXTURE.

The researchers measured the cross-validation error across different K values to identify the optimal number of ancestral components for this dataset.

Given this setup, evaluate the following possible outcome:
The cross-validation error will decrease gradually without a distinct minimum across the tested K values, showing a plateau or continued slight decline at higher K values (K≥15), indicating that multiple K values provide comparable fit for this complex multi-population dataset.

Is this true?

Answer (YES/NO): NO